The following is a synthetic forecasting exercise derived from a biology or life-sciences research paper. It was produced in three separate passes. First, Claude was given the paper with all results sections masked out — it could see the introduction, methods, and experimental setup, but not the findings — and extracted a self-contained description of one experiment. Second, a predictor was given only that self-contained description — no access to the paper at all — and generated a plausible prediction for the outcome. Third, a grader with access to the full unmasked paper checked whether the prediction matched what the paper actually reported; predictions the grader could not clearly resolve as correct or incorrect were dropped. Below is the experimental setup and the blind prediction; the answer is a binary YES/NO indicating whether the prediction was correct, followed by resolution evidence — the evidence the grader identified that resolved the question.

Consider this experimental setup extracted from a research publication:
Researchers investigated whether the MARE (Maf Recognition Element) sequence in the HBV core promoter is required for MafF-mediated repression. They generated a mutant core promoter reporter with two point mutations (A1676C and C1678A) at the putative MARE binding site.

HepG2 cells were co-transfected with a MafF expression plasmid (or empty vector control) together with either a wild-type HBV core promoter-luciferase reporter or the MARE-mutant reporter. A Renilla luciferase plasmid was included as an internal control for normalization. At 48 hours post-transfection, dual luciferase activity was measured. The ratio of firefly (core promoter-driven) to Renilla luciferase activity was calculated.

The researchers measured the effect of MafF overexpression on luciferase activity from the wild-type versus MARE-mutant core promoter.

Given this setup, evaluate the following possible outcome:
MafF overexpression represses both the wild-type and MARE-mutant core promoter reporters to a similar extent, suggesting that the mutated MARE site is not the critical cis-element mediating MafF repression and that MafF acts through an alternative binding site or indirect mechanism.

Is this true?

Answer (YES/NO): NO